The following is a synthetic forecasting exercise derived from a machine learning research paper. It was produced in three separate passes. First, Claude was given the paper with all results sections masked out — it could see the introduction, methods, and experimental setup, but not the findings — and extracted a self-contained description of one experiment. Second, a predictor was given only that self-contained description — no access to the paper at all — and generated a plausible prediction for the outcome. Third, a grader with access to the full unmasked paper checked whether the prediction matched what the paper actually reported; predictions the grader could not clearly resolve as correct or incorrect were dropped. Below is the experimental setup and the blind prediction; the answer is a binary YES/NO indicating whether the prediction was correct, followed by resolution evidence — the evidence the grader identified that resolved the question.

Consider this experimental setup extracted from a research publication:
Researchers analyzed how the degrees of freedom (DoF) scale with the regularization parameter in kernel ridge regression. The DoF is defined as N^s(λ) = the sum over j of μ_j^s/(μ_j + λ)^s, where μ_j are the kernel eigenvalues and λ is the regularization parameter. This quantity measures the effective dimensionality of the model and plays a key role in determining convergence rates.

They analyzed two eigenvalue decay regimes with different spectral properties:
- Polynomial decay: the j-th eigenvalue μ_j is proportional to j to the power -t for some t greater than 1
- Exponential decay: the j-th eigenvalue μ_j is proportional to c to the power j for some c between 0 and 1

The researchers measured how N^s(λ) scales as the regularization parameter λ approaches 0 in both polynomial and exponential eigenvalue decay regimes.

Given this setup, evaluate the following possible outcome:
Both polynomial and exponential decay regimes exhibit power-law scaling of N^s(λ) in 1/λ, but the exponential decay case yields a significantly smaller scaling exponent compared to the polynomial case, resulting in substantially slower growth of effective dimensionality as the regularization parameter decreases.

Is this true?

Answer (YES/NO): NO